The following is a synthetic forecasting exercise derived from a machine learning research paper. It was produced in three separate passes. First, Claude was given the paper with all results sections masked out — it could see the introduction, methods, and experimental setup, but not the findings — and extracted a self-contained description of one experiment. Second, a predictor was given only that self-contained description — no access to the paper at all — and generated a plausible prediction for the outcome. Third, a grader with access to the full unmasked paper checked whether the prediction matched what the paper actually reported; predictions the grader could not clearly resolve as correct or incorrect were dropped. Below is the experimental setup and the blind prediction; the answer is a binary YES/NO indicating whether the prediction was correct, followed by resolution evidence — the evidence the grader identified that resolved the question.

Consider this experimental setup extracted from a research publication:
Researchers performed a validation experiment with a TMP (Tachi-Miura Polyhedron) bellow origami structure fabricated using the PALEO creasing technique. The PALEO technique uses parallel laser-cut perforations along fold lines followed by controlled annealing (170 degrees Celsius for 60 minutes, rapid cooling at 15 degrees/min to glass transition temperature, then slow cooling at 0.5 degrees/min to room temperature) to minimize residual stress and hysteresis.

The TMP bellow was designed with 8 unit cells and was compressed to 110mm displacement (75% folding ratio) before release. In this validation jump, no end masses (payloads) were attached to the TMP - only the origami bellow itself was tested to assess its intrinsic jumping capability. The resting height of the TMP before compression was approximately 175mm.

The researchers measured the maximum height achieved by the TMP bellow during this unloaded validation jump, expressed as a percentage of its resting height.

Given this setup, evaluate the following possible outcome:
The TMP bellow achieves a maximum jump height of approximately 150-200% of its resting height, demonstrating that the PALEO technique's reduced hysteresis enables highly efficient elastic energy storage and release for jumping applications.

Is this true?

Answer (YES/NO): NO